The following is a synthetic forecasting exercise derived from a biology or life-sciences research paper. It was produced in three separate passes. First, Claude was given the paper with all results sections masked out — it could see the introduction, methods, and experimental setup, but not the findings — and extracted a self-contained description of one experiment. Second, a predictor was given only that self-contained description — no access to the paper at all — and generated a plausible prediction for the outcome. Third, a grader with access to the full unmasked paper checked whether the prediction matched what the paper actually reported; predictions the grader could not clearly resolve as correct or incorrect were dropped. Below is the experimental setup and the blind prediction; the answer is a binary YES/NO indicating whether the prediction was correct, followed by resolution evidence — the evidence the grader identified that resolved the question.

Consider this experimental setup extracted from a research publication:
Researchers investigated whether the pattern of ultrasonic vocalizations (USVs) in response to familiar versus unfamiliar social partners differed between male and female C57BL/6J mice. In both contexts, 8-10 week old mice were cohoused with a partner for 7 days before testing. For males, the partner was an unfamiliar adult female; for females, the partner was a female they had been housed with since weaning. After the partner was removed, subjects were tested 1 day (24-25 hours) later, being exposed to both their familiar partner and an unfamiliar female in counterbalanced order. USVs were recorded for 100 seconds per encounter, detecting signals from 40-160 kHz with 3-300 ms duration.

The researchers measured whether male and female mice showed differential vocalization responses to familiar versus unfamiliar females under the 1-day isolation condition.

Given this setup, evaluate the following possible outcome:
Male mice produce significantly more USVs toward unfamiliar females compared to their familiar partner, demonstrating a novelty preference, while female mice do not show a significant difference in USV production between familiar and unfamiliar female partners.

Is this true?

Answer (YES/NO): NO